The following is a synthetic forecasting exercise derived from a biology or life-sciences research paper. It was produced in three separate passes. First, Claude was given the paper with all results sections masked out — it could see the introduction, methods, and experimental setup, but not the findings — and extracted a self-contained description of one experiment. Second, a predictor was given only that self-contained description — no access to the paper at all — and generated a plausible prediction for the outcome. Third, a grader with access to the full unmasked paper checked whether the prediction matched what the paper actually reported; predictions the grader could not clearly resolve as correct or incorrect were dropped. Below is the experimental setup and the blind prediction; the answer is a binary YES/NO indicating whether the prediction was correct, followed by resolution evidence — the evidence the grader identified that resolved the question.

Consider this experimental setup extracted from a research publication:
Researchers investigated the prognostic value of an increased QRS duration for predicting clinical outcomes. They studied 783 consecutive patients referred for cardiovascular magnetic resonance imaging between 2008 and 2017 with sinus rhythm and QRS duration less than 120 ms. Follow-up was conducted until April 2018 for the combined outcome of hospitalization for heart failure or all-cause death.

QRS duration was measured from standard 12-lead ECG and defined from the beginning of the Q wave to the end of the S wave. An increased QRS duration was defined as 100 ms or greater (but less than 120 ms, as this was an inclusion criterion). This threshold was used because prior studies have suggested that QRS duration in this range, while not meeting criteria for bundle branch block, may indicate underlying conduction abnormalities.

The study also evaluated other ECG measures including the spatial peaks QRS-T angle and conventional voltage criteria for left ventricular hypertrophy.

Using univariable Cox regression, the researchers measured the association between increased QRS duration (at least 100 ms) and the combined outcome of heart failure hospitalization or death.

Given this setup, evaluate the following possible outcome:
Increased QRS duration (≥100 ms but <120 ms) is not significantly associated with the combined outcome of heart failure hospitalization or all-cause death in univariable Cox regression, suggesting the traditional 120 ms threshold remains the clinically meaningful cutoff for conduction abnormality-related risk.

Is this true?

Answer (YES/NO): NO